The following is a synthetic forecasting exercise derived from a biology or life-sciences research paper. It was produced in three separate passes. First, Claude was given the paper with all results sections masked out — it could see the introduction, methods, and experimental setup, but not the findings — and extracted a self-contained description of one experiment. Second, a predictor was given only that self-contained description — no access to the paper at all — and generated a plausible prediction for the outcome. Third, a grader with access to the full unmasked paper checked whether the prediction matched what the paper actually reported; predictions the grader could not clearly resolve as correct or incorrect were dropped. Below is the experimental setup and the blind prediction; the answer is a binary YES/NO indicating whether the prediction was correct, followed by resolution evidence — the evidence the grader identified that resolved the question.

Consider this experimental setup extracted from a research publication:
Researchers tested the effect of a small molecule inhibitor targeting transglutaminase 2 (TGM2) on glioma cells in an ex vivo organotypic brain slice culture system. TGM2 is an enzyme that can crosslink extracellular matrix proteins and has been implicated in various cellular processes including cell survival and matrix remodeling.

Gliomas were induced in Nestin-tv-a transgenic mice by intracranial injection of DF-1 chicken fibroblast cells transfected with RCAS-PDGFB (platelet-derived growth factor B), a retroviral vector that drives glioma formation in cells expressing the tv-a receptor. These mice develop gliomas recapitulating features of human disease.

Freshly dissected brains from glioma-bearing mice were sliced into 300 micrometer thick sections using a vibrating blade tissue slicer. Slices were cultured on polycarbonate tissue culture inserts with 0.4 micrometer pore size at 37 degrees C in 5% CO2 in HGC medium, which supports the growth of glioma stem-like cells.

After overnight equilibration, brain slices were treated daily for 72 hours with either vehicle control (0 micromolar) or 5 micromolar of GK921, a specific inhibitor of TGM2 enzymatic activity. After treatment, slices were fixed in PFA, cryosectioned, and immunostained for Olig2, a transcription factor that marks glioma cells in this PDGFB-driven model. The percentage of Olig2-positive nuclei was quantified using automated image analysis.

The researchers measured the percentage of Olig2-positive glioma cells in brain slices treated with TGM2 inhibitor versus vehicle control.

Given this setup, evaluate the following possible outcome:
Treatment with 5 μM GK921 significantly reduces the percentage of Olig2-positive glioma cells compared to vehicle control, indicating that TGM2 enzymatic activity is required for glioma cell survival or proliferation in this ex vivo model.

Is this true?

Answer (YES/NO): YES